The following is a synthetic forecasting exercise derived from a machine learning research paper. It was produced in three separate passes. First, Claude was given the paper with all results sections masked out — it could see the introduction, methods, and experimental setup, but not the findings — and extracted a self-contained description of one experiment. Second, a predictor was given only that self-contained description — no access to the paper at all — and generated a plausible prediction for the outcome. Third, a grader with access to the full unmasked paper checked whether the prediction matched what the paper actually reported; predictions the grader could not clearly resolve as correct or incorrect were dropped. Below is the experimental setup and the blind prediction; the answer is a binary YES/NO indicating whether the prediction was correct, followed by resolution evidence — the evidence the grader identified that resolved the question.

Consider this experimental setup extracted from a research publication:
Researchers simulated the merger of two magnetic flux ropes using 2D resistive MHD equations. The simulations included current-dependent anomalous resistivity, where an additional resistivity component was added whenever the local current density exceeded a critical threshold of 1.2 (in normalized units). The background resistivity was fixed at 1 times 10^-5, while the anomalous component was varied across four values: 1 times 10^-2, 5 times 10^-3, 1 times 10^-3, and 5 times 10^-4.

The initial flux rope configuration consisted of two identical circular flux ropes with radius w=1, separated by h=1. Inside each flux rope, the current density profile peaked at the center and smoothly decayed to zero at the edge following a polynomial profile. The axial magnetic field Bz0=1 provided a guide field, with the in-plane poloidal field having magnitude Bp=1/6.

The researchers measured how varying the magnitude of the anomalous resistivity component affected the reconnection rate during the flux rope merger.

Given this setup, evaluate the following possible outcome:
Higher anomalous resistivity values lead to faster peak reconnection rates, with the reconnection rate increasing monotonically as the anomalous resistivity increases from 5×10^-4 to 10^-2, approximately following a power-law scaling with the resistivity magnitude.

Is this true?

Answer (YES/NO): NO